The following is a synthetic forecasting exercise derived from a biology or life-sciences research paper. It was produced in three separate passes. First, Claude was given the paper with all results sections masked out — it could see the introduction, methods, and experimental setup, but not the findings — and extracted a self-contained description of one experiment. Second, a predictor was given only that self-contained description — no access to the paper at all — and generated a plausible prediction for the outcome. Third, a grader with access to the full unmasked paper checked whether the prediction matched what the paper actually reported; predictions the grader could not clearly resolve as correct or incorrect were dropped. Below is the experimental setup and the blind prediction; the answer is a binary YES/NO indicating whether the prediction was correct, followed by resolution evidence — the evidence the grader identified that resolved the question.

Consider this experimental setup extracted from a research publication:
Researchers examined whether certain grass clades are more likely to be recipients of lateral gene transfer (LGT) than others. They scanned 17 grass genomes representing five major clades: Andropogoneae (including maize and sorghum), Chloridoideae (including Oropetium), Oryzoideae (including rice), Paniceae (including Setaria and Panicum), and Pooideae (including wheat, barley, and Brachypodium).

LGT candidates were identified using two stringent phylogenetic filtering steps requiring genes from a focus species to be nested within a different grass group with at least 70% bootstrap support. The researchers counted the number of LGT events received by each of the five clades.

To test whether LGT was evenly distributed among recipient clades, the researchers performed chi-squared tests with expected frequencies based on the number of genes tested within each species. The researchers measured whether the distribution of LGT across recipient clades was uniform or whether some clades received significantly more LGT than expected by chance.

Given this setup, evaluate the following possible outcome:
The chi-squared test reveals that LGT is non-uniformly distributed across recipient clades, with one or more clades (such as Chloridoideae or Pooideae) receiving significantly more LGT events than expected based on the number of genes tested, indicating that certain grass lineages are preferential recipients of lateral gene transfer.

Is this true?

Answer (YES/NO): NO